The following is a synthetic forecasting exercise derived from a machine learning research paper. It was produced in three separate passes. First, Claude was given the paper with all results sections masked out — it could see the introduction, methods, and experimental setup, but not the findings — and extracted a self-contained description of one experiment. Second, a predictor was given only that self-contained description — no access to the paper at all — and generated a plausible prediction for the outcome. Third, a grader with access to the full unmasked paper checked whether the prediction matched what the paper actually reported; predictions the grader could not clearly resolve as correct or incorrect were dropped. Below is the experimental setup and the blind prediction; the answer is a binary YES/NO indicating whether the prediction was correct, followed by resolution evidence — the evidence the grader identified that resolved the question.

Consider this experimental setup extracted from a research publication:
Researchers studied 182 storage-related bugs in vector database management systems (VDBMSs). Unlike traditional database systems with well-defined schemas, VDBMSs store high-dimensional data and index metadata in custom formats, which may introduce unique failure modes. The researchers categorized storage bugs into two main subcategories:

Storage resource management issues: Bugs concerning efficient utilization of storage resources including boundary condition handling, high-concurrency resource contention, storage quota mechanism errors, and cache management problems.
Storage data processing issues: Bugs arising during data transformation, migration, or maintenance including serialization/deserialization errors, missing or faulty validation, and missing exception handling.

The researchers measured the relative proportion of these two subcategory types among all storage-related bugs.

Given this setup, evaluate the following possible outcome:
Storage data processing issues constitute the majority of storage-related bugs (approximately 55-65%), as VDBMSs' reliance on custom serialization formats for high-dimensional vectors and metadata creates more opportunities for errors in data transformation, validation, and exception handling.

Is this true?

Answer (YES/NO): NO